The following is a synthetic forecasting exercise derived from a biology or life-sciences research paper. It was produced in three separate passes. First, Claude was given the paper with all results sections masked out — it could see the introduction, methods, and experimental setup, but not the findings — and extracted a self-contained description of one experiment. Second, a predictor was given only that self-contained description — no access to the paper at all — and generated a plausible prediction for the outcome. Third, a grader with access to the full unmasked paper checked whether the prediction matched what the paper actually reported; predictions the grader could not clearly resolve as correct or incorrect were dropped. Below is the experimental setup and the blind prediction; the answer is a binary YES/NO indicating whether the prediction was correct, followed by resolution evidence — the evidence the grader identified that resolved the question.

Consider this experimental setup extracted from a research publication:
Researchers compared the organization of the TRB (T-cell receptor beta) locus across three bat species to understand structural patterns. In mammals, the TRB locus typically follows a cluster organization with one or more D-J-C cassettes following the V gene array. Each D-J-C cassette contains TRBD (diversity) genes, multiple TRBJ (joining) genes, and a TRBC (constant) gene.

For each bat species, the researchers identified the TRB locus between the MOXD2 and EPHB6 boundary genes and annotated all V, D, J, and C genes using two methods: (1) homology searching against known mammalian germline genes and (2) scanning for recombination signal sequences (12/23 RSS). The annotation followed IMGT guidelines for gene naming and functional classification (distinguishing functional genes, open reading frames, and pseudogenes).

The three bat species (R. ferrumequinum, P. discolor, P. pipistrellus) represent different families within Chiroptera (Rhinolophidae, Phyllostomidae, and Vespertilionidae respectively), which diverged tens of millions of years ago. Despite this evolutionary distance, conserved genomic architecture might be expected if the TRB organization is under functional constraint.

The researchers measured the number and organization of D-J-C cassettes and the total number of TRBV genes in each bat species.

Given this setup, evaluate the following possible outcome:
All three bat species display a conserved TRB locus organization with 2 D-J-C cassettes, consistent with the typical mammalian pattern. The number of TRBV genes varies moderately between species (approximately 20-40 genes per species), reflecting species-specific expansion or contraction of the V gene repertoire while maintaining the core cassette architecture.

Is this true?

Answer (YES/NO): NO